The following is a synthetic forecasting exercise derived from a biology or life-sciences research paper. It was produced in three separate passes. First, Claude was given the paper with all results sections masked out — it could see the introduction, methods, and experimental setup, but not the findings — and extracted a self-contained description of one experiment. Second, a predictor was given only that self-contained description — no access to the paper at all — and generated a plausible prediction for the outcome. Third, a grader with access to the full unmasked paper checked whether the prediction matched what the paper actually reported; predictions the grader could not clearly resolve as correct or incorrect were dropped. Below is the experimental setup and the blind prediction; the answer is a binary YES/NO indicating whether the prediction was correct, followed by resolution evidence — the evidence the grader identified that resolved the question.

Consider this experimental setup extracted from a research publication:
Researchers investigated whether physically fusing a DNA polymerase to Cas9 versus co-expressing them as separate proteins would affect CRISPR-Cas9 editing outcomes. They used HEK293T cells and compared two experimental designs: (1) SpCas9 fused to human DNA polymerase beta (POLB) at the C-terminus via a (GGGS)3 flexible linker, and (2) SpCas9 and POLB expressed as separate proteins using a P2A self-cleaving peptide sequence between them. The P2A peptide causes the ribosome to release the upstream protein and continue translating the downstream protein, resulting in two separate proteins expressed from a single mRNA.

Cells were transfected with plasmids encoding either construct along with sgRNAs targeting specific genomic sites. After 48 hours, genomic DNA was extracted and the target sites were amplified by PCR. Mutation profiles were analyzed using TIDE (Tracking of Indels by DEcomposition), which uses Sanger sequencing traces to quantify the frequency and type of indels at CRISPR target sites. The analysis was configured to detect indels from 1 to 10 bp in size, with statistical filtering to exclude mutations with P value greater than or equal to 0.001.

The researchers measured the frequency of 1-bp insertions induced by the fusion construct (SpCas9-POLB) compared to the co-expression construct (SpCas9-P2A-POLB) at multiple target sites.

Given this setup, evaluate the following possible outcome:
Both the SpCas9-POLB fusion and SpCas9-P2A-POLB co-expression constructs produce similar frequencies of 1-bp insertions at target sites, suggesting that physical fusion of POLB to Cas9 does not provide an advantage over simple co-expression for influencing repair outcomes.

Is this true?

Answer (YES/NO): NO